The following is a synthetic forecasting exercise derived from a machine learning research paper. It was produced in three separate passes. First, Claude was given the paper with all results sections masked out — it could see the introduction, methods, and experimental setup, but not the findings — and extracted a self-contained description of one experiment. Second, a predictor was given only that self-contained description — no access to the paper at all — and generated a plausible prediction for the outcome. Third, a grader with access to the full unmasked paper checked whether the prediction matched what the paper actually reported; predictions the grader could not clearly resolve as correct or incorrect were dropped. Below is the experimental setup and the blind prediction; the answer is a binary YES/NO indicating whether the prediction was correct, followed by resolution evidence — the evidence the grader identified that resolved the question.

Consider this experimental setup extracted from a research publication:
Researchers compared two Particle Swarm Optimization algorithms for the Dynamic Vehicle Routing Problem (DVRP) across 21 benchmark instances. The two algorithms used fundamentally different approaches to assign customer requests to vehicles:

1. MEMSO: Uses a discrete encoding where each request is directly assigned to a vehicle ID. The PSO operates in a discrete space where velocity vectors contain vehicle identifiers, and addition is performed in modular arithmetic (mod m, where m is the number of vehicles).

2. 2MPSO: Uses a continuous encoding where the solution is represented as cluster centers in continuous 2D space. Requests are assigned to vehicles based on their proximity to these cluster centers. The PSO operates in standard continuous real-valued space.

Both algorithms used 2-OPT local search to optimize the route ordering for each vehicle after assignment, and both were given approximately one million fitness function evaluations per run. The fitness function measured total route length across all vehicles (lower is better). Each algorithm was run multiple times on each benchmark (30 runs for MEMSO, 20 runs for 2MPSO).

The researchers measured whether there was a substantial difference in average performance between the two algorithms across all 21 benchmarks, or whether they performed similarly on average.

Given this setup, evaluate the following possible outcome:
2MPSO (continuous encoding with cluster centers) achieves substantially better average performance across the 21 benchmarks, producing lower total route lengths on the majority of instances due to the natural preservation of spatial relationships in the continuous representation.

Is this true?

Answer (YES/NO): YES